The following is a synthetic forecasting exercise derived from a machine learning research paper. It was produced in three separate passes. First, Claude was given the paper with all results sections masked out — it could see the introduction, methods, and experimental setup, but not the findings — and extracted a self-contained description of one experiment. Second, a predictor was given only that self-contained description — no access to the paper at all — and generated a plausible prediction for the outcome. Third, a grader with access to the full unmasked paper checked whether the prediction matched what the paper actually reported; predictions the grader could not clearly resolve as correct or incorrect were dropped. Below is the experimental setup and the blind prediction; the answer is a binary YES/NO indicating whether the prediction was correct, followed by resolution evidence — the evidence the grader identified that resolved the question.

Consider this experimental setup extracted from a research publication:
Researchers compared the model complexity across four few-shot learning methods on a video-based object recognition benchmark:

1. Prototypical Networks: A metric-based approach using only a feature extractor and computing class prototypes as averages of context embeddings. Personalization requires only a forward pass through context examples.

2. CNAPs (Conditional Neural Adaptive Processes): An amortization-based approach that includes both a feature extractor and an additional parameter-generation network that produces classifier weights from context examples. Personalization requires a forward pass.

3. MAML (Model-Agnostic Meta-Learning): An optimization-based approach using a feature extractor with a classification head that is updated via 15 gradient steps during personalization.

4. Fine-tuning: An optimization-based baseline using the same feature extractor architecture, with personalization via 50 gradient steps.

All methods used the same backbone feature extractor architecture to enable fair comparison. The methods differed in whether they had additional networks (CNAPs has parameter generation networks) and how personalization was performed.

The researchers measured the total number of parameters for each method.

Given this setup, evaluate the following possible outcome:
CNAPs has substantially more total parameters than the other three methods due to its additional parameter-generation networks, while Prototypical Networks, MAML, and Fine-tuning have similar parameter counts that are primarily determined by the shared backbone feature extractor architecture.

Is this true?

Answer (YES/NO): NO